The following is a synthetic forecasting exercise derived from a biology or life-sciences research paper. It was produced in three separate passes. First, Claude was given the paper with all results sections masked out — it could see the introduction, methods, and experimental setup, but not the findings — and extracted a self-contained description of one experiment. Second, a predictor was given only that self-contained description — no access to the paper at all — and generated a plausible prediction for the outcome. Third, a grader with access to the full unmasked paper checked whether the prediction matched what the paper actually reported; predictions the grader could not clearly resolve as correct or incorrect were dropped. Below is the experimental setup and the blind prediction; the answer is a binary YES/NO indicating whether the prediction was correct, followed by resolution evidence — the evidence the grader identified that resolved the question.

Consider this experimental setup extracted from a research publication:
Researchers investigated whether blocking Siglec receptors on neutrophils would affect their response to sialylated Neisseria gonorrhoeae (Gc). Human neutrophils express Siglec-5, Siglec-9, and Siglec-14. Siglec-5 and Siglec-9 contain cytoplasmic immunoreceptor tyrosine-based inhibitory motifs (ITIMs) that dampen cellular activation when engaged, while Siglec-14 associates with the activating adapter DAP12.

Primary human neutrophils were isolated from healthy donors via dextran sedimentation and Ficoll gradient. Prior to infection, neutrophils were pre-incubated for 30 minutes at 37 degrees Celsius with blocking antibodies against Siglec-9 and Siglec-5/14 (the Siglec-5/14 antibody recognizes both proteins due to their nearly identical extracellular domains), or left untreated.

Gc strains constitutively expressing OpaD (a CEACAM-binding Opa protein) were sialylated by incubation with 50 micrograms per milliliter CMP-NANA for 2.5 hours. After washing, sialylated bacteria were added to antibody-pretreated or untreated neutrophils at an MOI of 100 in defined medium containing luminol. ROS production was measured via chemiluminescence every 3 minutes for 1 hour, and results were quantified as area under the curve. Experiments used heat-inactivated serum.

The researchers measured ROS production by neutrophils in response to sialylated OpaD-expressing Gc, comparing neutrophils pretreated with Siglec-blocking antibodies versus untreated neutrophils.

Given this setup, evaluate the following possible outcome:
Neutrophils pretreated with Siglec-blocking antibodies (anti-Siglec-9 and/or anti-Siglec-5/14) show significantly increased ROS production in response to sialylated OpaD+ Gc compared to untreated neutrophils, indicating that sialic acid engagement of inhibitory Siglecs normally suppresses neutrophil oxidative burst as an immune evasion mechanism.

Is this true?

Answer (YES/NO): YES